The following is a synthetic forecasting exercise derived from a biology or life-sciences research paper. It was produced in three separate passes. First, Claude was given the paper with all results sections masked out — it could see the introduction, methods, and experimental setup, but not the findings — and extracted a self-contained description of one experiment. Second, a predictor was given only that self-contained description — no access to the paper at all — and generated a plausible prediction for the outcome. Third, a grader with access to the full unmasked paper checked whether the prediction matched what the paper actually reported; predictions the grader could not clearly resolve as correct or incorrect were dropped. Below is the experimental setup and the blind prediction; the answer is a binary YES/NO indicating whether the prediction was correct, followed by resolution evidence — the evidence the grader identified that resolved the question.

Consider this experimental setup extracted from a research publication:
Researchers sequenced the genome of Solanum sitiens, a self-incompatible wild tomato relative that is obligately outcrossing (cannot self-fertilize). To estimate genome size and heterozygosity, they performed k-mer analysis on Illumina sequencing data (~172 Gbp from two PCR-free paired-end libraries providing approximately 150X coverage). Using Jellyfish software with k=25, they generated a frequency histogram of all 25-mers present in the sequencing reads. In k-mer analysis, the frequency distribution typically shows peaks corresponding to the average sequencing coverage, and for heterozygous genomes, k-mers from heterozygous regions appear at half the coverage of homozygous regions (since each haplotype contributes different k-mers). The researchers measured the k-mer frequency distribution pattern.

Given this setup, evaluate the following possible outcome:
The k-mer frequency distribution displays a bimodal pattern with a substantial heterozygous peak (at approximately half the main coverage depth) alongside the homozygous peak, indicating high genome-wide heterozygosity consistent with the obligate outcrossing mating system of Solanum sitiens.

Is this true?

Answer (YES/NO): NO